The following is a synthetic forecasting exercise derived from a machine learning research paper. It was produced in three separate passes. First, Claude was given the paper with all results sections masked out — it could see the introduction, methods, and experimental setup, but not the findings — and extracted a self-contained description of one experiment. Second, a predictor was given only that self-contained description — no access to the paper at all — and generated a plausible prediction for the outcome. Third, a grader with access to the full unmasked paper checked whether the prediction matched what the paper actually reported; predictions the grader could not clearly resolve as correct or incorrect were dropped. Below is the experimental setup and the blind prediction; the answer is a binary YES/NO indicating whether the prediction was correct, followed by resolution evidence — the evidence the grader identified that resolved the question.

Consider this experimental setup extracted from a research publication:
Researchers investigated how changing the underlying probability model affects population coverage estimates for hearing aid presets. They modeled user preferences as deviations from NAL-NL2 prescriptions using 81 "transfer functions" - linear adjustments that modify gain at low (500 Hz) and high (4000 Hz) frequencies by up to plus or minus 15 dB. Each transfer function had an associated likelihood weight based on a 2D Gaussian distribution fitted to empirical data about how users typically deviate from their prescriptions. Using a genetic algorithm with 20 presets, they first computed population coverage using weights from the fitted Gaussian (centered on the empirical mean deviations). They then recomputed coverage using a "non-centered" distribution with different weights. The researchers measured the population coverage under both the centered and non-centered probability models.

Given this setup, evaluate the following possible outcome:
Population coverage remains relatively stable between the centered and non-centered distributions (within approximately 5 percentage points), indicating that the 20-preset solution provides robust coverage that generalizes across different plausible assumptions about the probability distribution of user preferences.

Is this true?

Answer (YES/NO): NO